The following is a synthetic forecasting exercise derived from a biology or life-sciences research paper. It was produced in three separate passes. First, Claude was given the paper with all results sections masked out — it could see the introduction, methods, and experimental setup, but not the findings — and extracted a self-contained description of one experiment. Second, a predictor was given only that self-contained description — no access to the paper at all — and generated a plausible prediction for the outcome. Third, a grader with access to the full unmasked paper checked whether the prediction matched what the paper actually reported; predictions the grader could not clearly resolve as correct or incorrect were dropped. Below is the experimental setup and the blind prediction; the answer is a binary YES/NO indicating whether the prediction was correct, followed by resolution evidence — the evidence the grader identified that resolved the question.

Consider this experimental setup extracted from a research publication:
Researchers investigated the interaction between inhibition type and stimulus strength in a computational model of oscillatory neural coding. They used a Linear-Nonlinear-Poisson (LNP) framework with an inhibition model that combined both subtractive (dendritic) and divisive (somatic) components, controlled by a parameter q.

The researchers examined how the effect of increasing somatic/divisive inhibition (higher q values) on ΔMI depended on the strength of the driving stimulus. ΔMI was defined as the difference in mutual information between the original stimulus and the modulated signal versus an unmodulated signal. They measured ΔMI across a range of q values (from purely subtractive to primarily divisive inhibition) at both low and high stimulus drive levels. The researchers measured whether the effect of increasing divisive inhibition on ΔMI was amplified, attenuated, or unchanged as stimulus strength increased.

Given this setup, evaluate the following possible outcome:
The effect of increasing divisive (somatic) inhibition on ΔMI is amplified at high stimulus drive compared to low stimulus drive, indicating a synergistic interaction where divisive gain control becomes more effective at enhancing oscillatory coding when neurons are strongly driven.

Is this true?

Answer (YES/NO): NO